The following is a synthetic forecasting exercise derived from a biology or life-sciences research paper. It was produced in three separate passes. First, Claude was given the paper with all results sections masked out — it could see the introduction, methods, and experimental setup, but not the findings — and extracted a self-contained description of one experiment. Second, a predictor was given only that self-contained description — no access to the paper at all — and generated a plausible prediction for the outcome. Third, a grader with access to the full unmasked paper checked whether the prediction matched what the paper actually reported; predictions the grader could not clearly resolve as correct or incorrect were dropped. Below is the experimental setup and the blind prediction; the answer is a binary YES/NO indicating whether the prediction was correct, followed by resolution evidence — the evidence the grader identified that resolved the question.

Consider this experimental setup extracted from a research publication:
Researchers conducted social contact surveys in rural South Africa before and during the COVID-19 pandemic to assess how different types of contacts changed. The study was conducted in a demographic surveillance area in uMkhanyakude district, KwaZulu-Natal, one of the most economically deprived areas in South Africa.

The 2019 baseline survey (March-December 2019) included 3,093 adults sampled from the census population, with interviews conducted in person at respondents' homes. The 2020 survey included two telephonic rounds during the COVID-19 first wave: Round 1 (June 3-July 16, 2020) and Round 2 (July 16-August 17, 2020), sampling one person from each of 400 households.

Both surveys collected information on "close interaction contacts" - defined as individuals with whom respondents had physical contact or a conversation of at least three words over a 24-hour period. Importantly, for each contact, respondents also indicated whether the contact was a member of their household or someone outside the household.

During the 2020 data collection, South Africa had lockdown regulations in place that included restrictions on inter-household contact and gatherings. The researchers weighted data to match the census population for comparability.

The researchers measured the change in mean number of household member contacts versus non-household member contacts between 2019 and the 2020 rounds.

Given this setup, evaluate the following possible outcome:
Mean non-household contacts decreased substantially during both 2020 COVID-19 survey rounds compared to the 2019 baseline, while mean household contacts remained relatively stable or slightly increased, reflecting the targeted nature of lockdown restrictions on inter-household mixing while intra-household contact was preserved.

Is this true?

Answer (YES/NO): NO